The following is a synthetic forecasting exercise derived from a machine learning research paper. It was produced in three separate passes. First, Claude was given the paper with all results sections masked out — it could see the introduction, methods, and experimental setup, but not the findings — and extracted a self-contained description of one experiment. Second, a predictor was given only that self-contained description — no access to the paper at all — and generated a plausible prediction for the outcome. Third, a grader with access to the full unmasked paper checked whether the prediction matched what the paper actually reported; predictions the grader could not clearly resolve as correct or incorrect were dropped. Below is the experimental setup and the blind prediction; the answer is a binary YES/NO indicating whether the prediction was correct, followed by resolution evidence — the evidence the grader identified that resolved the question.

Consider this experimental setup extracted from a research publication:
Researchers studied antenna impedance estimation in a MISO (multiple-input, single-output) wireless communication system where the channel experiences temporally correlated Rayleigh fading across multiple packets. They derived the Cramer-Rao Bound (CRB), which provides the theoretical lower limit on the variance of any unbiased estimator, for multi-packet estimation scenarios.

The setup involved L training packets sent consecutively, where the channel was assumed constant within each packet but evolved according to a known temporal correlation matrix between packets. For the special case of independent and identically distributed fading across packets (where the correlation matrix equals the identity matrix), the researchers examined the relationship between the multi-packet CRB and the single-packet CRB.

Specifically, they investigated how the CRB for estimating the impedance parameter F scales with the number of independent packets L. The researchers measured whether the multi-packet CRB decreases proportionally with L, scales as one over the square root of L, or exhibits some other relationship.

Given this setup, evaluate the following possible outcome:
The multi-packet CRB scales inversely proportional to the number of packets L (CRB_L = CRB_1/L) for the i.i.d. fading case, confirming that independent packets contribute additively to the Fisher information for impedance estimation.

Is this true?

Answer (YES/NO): YES